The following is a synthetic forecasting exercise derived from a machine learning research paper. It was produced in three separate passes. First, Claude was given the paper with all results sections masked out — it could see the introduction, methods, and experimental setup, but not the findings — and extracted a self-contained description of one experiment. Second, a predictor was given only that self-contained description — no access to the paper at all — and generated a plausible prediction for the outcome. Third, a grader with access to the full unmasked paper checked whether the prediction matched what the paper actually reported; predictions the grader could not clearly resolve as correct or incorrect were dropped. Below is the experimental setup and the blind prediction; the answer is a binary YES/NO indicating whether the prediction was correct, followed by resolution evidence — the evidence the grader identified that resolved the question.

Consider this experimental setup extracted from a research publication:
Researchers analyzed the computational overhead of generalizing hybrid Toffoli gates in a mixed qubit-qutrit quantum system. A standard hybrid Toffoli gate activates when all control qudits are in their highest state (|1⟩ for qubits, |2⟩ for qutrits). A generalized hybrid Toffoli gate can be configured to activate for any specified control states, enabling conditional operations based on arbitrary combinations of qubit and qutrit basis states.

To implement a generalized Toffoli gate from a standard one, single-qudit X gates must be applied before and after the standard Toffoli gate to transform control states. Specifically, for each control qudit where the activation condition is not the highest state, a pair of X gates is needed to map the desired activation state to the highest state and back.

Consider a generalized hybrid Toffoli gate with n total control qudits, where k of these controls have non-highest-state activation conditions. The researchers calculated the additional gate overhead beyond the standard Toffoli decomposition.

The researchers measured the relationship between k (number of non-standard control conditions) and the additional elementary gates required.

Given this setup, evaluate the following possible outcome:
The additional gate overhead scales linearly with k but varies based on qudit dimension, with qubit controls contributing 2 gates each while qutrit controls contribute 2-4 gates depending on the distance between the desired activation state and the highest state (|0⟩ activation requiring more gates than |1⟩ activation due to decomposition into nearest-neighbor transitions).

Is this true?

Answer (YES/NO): NO